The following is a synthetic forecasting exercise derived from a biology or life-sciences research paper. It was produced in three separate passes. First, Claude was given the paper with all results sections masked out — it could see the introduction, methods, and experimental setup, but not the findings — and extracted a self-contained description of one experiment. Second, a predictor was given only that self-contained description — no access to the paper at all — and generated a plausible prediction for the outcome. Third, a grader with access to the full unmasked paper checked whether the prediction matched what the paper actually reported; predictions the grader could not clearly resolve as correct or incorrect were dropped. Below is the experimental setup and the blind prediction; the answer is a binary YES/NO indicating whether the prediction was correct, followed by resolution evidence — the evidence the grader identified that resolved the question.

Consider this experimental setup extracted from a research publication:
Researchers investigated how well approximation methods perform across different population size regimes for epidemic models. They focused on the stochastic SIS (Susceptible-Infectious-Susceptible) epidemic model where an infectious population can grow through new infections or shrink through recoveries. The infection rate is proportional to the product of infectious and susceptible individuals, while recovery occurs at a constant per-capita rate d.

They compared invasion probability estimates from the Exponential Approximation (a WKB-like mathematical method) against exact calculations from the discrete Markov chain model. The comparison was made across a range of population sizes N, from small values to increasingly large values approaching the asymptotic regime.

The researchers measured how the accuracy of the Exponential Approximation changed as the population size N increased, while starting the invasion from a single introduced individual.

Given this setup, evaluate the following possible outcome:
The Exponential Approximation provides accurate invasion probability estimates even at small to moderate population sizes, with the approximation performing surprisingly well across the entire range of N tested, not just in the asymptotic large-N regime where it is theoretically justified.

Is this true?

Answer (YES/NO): NO